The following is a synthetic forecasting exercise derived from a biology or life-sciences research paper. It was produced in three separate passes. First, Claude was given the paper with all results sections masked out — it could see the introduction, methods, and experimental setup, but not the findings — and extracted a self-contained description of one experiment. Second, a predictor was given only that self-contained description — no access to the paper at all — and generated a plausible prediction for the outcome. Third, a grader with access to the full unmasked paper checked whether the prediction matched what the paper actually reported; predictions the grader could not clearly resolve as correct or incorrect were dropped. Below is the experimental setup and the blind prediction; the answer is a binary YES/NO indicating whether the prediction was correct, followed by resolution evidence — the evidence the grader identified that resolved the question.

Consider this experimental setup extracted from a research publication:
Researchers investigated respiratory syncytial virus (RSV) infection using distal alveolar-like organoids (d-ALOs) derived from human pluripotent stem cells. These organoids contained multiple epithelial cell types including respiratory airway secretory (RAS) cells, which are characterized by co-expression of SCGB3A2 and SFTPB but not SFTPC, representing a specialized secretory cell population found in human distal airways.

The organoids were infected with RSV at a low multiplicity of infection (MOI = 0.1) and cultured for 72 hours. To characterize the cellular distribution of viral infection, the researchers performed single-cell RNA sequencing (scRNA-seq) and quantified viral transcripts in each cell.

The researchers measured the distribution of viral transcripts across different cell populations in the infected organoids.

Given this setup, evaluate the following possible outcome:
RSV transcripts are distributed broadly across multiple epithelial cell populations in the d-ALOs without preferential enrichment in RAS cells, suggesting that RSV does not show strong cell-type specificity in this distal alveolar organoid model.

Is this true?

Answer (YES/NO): NO